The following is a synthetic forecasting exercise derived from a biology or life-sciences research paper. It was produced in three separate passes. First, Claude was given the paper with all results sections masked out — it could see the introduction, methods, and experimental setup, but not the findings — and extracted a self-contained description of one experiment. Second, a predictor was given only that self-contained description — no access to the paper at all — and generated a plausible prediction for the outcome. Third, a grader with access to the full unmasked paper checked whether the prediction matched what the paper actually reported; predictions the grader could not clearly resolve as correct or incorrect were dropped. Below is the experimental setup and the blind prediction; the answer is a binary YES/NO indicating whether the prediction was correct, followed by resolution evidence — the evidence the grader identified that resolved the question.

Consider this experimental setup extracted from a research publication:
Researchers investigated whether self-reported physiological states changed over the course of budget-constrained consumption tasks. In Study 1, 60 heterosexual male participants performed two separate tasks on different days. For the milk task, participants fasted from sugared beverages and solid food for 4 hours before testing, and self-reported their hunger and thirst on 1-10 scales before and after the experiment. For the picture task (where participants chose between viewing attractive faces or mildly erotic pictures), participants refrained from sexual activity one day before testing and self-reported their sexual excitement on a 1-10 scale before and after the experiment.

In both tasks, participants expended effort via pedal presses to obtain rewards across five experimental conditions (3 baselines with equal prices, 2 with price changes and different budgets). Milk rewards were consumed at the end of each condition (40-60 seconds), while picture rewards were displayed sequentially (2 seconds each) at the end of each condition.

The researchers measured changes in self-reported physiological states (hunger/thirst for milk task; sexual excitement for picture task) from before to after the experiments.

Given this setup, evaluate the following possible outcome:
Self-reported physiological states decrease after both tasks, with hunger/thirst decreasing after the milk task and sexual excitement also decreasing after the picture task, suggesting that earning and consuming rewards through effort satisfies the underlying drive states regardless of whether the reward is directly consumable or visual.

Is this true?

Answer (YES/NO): NO